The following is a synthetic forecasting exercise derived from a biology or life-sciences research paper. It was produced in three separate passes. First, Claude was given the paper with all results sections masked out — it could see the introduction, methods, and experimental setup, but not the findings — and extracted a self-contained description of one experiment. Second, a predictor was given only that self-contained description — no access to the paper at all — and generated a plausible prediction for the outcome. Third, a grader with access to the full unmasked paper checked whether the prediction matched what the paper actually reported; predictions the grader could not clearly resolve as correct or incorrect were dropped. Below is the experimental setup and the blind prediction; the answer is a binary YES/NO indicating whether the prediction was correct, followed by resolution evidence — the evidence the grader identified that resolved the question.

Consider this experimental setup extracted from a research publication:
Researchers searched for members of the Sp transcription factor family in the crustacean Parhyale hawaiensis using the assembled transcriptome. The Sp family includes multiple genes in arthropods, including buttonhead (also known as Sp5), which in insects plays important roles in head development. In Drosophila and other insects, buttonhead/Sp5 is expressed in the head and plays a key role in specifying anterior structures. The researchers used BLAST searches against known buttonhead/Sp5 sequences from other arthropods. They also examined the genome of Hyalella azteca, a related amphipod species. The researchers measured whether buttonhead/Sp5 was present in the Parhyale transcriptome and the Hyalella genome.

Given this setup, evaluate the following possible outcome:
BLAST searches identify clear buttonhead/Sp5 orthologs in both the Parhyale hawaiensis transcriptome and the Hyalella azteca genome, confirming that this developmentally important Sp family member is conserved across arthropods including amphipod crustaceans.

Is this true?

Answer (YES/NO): NO